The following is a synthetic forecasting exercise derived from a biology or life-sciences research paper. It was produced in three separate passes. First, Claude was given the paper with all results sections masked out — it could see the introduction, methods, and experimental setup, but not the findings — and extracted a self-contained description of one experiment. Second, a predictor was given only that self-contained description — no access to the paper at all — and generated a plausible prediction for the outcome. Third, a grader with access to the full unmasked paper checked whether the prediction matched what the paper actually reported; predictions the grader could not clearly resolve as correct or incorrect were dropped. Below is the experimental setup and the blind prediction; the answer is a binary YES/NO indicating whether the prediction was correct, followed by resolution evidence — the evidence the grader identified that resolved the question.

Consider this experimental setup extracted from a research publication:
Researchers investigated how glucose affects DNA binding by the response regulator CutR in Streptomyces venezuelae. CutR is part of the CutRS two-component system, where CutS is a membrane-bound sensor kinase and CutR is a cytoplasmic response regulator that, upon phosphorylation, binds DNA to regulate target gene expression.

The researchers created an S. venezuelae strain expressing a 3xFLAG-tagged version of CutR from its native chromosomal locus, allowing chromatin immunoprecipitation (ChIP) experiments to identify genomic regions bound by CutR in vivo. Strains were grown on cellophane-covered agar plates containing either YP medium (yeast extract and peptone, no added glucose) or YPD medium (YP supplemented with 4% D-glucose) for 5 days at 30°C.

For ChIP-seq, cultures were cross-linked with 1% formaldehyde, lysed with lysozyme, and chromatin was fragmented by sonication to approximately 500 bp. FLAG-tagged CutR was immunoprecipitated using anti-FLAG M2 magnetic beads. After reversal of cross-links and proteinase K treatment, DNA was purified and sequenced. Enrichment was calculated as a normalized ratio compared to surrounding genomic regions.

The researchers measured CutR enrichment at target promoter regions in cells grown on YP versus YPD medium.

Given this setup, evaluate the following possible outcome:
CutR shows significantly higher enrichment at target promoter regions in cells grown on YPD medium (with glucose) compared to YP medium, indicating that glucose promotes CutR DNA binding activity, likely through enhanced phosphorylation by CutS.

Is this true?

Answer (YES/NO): YES